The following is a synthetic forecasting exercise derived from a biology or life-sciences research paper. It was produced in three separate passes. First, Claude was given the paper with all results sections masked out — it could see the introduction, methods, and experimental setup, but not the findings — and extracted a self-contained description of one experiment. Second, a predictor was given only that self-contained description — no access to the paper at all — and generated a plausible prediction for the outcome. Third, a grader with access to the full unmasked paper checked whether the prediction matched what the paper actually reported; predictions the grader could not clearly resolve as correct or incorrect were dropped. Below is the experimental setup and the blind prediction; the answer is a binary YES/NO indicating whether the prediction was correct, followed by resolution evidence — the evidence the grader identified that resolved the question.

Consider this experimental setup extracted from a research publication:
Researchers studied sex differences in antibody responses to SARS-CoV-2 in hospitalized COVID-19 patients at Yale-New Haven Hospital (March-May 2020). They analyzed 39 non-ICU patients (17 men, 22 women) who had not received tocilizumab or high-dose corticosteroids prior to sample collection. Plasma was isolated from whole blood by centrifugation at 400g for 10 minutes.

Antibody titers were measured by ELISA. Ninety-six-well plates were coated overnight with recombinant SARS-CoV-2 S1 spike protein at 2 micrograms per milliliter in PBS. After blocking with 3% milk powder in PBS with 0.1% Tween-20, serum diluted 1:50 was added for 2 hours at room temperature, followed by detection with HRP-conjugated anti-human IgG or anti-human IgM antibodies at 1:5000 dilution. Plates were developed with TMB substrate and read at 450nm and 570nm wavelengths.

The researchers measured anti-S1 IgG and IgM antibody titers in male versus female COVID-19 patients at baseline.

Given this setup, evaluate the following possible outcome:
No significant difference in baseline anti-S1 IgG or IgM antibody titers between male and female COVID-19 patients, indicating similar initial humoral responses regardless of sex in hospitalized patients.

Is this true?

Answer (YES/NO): YES